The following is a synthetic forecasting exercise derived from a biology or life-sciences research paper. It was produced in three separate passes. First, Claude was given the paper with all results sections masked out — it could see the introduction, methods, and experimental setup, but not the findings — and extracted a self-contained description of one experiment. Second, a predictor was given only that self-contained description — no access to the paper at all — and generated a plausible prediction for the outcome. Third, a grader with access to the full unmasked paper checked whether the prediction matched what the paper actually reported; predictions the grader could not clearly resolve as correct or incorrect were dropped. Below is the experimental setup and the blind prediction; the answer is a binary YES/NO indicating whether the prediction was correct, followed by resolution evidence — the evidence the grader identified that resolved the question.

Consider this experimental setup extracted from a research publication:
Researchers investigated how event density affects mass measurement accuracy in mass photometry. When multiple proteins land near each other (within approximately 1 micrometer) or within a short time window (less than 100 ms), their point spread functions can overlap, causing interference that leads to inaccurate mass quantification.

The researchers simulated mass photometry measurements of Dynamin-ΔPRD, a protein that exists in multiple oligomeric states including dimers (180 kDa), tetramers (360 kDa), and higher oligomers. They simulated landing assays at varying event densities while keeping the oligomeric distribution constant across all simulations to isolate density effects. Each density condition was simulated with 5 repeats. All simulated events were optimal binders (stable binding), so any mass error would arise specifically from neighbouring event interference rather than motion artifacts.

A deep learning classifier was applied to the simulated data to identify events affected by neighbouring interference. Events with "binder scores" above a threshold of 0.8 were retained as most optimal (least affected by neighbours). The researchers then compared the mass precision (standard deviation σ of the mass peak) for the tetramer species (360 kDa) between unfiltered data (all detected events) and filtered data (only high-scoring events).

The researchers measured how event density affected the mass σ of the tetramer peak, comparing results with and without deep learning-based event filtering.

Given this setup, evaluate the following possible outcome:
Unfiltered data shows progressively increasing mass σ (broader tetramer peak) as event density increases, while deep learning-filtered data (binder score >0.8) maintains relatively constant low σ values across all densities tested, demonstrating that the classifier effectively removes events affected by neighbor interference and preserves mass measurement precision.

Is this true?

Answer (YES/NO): NO